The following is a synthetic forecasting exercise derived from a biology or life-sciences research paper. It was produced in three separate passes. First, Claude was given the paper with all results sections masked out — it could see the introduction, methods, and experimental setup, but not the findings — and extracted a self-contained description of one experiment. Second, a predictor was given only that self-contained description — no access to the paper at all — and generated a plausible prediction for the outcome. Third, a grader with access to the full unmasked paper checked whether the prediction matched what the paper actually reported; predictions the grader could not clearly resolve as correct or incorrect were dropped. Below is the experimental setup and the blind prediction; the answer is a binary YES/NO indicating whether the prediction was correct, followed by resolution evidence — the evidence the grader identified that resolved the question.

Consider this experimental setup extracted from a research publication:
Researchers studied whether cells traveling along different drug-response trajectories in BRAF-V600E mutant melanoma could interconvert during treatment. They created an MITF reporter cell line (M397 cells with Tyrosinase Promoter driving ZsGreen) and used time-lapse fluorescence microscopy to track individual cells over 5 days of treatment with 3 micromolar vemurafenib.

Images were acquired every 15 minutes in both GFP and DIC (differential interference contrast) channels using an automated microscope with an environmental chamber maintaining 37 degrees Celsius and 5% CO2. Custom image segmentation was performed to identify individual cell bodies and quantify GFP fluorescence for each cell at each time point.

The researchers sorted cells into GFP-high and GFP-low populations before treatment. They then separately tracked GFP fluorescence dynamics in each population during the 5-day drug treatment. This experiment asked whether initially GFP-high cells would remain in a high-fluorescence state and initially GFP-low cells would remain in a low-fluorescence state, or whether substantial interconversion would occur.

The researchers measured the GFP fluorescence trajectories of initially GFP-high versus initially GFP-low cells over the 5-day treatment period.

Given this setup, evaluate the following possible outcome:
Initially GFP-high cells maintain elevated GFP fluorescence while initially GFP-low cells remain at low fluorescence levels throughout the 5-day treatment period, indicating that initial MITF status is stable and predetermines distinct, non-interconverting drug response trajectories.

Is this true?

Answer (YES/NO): YES